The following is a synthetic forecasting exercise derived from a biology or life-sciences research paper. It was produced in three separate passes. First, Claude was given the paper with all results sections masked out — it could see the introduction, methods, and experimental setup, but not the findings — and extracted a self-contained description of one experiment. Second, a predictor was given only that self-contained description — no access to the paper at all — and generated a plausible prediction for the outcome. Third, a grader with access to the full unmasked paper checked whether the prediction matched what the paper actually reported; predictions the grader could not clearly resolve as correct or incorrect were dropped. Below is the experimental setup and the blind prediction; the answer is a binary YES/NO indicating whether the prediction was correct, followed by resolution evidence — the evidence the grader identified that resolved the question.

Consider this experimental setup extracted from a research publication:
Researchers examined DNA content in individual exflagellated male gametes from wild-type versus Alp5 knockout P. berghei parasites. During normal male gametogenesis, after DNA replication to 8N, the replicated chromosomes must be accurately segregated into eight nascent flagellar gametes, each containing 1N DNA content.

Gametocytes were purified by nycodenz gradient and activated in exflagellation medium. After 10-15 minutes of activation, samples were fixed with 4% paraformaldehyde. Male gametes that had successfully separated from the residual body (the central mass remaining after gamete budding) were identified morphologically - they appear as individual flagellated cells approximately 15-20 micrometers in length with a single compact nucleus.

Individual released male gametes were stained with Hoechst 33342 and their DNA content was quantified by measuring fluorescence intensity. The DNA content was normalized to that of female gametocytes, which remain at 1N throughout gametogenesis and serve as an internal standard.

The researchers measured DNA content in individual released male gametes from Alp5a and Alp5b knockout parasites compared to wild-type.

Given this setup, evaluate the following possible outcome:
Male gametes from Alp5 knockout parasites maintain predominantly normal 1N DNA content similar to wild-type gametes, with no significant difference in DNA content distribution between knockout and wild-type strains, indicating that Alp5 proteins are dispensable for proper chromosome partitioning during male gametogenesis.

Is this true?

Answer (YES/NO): NO